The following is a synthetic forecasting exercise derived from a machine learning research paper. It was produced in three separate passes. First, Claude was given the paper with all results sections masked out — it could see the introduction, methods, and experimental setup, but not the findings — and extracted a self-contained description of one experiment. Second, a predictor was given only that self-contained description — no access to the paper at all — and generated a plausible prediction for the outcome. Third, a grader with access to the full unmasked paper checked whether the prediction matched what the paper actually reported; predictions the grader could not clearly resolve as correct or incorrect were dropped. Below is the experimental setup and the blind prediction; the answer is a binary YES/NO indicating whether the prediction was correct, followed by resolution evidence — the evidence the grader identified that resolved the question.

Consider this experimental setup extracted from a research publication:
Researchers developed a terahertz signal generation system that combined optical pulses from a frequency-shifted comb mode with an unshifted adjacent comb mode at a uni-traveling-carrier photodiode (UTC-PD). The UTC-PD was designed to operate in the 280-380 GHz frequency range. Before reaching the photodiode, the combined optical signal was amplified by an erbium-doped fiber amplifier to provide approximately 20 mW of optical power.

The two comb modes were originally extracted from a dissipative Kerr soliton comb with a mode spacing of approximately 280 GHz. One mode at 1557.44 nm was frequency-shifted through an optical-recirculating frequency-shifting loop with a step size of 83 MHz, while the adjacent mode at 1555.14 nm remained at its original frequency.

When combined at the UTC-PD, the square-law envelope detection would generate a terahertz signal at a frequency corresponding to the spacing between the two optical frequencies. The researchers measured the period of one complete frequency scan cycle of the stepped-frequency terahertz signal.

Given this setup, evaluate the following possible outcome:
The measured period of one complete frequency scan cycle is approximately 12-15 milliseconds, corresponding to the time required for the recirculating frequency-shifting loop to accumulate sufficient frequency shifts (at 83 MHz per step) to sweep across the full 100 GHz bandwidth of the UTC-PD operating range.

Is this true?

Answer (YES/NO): NO